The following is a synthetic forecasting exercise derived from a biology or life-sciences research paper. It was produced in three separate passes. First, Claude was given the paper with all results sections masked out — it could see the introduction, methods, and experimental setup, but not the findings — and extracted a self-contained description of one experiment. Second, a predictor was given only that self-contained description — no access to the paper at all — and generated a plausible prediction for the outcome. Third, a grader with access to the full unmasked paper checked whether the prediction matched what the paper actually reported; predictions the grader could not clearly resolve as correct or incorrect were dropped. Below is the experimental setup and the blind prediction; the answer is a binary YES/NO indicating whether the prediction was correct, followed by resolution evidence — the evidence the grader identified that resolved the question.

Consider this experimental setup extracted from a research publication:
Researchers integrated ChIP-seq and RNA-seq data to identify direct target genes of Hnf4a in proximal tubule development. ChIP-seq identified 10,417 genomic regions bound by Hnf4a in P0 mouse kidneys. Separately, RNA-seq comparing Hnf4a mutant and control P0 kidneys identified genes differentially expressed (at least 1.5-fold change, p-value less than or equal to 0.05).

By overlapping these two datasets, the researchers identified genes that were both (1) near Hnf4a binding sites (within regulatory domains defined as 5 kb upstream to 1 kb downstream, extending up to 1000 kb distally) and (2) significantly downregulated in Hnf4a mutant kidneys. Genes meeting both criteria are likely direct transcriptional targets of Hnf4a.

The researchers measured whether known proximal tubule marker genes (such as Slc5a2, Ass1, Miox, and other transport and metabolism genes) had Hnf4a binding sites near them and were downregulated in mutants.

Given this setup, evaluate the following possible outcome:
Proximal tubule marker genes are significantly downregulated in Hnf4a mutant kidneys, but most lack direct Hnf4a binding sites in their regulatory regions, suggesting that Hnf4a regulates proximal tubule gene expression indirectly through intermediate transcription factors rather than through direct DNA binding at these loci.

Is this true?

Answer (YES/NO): NO